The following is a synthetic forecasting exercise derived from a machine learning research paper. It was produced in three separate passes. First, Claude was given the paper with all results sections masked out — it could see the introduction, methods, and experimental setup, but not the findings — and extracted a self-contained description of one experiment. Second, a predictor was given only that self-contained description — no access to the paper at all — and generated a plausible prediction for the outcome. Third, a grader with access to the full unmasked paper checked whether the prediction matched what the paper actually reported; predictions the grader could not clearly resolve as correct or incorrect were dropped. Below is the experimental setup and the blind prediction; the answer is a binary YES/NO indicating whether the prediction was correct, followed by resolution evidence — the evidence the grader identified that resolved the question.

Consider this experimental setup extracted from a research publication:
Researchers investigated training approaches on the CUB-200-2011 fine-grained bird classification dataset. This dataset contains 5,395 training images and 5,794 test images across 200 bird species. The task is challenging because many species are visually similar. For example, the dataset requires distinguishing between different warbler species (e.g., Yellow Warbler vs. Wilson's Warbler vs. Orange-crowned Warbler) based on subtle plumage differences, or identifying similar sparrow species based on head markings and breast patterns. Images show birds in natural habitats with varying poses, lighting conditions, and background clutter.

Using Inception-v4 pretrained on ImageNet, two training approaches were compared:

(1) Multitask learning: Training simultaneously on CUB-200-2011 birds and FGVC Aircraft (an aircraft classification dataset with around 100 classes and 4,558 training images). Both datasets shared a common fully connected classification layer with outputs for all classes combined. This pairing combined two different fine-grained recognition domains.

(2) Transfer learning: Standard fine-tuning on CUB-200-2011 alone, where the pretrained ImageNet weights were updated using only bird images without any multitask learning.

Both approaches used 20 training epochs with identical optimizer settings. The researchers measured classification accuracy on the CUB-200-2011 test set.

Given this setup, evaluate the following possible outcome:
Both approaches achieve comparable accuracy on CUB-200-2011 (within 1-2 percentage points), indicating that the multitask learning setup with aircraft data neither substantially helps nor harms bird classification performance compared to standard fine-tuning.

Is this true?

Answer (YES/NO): NO